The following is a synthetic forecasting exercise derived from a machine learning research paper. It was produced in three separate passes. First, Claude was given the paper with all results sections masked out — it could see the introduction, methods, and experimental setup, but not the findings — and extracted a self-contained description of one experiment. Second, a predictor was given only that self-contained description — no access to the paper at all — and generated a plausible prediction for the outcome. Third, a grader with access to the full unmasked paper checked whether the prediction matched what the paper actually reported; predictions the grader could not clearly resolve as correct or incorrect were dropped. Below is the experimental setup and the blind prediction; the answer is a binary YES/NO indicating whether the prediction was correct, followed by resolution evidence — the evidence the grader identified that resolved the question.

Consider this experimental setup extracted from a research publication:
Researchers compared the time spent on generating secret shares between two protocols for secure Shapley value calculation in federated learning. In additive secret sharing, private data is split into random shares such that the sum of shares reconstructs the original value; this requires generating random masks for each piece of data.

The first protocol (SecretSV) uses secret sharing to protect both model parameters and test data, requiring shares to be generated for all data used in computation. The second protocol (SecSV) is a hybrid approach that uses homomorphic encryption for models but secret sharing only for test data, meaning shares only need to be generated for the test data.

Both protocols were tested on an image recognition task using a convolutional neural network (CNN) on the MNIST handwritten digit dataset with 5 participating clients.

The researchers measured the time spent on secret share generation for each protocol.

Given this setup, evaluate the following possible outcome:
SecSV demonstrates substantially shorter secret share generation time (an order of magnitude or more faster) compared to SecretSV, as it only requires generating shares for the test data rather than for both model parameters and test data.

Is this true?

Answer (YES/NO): YES